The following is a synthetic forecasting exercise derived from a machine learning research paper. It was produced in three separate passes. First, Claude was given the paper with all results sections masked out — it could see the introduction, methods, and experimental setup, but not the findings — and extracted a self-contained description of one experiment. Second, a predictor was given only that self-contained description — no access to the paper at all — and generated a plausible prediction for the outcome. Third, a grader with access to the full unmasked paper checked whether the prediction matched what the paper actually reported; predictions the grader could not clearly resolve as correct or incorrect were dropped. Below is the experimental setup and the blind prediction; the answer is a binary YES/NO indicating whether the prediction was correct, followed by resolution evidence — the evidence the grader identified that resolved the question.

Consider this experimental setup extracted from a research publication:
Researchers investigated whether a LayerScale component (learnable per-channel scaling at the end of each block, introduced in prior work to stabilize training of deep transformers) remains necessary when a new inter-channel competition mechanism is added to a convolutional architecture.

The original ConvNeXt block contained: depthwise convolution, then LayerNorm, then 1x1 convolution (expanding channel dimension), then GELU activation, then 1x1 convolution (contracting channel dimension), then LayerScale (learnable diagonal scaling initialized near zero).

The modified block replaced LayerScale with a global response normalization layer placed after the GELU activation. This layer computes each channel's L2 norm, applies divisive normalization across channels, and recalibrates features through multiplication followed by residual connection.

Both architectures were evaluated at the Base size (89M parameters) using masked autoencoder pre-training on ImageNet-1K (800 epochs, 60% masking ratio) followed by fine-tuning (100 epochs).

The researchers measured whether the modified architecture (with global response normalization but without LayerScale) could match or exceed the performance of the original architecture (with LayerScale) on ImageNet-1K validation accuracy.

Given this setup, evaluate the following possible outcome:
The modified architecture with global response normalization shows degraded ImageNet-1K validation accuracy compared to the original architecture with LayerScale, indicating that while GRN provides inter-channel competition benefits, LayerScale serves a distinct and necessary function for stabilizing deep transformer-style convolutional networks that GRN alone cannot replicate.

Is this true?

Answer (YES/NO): NO